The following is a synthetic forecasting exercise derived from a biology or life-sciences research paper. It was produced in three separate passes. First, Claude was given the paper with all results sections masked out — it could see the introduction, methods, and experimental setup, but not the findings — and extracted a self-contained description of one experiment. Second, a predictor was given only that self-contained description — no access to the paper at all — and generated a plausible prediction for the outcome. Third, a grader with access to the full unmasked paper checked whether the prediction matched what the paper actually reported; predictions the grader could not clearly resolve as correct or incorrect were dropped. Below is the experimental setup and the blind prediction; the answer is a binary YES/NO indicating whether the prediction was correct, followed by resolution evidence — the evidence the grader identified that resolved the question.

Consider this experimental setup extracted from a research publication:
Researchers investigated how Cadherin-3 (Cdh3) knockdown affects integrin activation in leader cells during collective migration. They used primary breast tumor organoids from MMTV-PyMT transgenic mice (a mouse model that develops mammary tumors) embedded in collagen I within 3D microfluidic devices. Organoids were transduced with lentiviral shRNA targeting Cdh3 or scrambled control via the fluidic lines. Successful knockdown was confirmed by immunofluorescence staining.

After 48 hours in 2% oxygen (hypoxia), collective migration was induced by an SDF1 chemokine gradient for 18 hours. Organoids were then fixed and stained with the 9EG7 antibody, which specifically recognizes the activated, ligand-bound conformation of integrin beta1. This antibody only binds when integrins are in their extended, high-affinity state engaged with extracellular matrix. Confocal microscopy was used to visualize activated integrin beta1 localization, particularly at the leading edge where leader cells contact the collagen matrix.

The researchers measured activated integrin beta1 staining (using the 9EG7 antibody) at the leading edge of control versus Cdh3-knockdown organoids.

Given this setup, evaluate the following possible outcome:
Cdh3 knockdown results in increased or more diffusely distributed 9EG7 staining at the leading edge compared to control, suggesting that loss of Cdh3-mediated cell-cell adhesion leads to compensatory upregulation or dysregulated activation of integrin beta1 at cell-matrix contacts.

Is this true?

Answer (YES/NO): NO